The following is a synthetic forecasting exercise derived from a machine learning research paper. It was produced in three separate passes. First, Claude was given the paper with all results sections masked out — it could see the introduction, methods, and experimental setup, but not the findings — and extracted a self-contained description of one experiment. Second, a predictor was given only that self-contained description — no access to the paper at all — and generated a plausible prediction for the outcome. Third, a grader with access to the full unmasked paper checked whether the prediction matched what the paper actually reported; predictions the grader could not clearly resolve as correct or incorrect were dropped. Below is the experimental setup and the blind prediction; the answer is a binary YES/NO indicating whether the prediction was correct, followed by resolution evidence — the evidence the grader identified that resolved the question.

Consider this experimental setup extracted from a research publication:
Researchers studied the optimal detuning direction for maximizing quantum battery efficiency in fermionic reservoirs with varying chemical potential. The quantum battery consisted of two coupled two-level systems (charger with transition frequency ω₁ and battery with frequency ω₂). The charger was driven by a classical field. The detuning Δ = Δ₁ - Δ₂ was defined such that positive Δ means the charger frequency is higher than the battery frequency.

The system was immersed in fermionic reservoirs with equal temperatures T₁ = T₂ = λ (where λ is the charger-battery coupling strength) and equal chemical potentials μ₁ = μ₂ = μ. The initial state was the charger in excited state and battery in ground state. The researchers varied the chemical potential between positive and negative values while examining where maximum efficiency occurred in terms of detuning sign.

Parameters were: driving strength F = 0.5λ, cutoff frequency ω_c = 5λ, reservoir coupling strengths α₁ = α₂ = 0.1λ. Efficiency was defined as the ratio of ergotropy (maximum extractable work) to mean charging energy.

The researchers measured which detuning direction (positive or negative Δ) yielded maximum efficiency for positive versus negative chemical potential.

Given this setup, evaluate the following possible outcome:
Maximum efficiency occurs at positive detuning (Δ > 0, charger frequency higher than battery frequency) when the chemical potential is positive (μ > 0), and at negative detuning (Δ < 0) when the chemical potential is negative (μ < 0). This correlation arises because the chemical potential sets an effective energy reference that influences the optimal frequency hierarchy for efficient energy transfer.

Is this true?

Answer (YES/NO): NO